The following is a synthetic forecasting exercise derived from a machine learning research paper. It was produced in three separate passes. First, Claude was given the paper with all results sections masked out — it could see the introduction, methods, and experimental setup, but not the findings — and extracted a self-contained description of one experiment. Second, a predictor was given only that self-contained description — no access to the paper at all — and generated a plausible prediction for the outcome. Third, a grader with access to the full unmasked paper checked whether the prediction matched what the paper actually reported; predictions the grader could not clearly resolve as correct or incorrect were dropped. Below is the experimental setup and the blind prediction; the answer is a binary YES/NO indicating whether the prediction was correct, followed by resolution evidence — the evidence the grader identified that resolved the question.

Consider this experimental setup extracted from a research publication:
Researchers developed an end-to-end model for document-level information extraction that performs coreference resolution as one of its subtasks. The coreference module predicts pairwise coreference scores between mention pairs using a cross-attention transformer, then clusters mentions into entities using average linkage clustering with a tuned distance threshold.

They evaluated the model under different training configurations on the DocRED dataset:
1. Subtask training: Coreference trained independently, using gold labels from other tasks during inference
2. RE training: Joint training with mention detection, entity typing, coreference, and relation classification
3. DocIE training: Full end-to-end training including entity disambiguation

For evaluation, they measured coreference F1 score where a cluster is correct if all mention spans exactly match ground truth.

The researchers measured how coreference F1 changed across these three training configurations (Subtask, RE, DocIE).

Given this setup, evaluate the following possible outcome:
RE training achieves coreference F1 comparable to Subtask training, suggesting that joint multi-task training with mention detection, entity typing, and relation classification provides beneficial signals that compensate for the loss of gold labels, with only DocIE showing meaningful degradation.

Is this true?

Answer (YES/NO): NO